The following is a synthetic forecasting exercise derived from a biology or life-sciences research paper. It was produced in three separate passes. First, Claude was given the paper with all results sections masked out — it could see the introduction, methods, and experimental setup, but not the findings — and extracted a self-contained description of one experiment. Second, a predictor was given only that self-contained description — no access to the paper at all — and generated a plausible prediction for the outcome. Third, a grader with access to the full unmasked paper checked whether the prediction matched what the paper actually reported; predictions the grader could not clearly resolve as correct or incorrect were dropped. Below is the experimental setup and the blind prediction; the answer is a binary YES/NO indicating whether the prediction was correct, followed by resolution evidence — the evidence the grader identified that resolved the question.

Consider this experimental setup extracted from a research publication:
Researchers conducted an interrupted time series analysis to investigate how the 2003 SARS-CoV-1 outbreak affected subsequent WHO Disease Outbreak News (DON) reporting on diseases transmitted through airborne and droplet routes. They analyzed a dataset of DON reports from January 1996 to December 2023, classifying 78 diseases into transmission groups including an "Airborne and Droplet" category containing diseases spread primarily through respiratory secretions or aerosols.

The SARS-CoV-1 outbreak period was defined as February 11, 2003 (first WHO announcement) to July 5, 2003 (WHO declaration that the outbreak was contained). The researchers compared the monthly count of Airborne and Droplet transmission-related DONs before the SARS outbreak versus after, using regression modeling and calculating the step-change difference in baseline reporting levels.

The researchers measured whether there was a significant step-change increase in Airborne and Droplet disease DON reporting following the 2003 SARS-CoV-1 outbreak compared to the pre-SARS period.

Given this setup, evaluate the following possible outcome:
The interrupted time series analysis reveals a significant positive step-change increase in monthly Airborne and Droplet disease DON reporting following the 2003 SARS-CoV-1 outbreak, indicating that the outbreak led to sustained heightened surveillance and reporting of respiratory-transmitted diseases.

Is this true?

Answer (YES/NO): YES